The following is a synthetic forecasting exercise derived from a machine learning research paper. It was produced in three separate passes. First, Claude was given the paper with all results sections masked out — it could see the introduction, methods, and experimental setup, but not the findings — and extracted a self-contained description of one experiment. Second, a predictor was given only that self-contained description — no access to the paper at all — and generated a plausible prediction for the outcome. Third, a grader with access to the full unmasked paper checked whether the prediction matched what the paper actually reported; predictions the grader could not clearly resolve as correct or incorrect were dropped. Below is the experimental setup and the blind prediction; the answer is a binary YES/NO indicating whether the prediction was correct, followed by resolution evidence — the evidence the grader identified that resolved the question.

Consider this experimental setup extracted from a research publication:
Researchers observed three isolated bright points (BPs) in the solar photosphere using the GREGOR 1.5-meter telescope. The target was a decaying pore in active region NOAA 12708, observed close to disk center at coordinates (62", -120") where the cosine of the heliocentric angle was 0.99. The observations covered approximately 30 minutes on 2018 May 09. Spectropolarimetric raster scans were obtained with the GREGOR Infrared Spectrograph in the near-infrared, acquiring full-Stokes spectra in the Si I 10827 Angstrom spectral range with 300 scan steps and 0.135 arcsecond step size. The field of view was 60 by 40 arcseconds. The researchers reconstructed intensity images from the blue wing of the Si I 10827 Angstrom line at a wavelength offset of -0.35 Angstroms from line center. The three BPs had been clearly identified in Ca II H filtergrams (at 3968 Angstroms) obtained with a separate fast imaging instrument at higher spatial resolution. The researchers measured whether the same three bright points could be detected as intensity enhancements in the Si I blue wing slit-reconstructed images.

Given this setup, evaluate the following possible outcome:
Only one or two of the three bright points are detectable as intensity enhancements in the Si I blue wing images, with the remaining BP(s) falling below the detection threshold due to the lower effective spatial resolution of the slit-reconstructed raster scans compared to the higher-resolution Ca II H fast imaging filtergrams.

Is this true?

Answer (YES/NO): NO